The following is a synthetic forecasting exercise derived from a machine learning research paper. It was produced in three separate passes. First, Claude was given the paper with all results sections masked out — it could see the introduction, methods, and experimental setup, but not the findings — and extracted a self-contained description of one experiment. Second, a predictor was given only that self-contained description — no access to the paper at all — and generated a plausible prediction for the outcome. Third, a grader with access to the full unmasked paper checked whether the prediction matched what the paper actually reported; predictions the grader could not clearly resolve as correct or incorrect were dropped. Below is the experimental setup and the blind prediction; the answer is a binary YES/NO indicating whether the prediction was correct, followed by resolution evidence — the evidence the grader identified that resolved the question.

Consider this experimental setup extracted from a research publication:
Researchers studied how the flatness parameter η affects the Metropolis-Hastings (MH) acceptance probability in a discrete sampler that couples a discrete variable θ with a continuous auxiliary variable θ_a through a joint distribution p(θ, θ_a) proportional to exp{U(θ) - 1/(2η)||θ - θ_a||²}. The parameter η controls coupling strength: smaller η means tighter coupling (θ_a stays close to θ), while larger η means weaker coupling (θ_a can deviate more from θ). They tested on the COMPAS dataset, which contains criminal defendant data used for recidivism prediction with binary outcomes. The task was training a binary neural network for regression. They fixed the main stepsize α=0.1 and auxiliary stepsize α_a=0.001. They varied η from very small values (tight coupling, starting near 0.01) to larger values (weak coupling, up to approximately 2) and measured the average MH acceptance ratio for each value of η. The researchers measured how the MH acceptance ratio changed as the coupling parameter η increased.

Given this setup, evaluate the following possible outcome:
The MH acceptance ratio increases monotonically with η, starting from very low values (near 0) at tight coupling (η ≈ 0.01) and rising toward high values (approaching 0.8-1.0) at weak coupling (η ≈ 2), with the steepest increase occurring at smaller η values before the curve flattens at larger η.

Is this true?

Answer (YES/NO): YES